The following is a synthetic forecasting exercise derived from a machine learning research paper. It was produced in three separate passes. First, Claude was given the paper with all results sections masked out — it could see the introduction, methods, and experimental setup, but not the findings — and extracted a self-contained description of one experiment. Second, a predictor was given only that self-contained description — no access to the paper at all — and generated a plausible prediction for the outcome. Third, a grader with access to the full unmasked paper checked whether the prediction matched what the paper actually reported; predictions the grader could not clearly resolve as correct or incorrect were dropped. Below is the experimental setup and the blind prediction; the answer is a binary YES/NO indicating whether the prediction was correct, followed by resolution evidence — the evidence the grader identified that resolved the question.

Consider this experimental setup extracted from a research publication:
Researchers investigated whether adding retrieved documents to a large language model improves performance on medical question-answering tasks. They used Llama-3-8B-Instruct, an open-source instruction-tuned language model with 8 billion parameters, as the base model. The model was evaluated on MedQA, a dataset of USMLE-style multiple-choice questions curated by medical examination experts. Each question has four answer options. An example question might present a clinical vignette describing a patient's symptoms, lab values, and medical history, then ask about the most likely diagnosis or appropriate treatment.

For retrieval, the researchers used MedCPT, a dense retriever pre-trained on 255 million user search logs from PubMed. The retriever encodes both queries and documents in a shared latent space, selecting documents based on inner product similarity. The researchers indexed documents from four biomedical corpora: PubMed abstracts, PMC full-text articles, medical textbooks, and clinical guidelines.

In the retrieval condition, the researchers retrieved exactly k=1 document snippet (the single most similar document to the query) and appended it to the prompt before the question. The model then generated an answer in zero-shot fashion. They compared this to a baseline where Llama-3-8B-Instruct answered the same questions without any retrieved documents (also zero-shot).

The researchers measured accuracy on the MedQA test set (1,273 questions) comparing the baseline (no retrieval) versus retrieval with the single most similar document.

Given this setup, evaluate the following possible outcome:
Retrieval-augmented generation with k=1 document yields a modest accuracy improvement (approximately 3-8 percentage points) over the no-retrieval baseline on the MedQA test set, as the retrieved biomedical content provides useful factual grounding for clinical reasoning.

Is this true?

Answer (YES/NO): NO